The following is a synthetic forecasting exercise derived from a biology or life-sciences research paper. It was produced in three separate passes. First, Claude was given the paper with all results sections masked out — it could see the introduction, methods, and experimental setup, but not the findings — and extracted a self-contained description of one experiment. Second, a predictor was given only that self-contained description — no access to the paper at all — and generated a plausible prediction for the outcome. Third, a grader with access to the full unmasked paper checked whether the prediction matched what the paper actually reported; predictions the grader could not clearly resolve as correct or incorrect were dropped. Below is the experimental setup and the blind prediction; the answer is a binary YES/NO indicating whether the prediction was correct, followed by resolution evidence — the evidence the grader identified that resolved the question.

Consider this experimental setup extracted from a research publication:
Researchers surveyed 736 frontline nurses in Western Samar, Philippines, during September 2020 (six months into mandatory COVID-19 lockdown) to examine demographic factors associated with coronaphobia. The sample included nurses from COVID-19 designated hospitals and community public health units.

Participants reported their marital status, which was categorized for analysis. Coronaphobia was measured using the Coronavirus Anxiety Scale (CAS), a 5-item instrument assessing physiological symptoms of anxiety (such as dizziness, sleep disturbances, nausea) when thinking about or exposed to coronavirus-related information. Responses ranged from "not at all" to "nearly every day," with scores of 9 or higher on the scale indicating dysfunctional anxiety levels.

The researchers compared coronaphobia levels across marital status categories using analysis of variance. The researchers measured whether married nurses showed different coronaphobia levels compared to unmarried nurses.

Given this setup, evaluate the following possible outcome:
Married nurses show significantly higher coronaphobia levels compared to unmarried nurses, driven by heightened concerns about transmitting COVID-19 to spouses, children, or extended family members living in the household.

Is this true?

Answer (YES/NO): YES